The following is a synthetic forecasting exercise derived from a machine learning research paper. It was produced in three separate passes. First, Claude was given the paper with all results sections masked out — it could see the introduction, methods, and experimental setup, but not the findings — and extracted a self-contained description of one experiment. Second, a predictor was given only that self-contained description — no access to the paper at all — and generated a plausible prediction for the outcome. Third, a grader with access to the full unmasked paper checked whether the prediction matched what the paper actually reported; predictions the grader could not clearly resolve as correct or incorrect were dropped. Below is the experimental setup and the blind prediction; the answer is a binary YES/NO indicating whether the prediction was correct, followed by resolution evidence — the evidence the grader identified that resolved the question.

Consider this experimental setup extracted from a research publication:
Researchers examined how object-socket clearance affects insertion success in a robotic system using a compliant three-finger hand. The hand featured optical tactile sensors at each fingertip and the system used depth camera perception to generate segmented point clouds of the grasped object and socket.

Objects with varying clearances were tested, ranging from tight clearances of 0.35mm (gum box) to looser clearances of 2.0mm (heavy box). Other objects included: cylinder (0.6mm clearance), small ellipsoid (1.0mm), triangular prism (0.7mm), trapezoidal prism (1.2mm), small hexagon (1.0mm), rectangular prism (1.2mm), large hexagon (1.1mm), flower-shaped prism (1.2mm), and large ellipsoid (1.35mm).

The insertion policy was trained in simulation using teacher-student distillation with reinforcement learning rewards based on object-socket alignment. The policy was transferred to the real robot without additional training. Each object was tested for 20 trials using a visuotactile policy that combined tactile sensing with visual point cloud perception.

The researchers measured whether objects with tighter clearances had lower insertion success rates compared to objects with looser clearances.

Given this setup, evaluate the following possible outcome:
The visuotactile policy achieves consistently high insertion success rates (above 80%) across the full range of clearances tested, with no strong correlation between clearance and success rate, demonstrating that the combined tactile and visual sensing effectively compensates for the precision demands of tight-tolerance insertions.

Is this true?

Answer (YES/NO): NO